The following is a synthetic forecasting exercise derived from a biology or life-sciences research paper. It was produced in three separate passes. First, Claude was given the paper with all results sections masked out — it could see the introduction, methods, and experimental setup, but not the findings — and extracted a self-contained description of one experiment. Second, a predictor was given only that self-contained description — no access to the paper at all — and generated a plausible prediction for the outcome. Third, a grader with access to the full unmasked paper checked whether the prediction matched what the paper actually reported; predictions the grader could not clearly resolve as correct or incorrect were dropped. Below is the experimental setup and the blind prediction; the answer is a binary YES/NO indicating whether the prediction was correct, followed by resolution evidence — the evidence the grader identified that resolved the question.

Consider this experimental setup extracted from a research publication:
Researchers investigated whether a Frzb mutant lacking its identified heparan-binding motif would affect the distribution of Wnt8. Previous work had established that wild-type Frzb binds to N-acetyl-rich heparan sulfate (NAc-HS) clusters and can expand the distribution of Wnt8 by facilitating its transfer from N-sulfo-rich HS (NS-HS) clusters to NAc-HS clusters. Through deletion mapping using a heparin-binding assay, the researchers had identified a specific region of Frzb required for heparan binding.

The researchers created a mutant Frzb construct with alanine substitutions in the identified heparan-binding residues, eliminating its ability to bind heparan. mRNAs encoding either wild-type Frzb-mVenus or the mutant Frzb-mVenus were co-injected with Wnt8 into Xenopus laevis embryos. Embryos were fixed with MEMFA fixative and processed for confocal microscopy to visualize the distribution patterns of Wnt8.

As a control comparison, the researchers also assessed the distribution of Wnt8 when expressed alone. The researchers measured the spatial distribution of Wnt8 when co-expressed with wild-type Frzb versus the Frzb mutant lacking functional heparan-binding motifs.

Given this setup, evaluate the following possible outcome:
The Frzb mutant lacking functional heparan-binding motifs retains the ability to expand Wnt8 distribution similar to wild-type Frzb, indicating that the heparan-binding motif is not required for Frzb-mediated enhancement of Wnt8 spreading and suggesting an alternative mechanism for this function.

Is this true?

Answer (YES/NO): NO